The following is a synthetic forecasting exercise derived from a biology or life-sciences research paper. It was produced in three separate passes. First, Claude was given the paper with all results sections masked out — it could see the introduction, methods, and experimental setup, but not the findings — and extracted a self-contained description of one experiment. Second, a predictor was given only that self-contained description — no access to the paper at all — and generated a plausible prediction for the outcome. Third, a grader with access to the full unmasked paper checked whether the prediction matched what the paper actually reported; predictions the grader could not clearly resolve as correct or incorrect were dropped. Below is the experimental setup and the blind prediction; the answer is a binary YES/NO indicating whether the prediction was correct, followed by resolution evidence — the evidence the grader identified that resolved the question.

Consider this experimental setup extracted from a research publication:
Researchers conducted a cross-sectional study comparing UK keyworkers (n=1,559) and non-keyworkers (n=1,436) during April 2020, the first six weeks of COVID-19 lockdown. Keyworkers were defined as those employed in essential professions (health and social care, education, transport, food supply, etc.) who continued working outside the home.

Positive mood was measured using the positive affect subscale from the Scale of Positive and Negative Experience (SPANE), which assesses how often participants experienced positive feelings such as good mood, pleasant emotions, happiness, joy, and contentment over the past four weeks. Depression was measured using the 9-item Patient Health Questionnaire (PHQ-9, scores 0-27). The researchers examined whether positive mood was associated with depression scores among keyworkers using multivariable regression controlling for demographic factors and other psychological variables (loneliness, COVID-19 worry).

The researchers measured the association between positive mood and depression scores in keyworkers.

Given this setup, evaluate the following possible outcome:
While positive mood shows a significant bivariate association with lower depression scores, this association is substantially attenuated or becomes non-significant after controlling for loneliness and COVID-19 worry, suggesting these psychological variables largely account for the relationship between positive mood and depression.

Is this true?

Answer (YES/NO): NO